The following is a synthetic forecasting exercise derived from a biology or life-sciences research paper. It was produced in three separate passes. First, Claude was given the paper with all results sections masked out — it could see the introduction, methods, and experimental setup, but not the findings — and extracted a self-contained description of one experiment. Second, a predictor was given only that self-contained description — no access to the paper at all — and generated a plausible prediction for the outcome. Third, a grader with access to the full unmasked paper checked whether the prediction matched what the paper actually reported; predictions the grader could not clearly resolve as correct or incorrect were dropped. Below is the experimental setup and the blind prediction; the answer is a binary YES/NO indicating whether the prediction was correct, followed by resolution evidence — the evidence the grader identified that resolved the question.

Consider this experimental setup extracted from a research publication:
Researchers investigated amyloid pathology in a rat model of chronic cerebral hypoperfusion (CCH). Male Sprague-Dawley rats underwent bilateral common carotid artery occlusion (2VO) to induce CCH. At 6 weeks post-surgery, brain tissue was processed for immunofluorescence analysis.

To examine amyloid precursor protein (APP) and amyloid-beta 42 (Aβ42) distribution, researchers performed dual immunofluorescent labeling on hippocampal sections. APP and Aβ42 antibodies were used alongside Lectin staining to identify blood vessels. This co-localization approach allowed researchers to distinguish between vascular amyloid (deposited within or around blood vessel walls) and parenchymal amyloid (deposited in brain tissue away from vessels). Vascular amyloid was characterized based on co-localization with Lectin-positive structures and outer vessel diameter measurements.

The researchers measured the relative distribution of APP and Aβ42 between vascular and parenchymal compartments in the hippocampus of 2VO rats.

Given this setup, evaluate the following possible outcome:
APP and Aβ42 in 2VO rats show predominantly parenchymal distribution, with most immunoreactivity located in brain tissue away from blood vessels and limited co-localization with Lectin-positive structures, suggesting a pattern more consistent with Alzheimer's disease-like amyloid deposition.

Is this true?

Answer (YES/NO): NO